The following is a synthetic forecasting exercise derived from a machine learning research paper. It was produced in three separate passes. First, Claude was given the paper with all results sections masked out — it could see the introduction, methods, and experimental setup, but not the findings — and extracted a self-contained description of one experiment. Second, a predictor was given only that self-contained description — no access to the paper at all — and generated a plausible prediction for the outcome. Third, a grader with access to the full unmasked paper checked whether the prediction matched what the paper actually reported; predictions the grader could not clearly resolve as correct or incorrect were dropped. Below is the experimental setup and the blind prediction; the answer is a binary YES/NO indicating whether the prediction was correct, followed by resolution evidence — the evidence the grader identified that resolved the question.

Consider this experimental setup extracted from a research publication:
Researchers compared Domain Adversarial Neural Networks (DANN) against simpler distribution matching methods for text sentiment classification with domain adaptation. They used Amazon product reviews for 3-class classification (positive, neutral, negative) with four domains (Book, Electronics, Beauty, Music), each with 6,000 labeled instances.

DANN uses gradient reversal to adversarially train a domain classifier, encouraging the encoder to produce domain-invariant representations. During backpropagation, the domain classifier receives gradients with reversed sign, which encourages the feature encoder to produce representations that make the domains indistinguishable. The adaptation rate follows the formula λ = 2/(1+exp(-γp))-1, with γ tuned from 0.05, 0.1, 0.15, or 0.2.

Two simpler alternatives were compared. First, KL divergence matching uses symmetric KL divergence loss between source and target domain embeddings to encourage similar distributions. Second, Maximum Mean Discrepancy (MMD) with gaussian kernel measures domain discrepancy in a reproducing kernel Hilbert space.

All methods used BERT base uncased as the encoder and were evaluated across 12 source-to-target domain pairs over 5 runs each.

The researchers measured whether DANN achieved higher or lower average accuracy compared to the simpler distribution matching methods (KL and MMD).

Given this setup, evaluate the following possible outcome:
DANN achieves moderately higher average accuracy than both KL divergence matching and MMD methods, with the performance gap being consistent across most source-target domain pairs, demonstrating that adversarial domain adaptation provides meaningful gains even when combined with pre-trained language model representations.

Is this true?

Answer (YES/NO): NO